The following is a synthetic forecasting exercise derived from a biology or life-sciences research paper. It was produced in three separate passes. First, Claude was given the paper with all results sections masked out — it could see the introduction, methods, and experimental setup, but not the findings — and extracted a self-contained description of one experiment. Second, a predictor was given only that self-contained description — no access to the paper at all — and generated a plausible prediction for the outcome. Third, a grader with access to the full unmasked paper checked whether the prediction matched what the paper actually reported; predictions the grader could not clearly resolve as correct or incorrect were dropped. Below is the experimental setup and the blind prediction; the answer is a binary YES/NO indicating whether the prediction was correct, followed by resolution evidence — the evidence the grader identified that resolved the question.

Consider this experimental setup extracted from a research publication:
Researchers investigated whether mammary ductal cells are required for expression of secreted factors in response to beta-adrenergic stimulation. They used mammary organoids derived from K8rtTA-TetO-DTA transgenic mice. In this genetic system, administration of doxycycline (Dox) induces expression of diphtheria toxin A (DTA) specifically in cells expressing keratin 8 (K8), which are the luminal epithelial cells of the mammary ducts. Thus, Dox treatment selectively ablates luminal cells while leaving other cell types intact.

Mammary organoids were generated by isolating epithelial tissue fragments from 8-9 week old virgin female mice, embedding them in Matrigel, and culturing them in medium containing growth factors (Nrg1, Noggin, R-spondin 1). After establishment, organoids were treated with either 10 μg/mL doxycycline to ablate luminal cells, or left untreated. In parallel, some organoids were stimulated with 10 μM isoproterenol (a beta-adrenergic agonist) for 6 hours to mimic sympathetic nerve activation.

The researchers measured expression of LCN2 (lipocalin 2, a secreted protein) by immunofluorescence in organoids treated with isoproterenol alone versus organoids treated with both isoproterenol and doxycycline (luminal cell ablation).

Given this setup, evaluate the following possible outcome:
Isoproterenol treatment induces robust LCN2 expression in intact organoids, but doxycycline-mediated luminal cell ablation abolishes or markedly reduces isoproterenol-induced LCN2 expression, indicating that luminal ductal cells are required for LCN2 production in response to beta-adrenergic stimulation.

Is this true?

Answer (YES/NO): YES